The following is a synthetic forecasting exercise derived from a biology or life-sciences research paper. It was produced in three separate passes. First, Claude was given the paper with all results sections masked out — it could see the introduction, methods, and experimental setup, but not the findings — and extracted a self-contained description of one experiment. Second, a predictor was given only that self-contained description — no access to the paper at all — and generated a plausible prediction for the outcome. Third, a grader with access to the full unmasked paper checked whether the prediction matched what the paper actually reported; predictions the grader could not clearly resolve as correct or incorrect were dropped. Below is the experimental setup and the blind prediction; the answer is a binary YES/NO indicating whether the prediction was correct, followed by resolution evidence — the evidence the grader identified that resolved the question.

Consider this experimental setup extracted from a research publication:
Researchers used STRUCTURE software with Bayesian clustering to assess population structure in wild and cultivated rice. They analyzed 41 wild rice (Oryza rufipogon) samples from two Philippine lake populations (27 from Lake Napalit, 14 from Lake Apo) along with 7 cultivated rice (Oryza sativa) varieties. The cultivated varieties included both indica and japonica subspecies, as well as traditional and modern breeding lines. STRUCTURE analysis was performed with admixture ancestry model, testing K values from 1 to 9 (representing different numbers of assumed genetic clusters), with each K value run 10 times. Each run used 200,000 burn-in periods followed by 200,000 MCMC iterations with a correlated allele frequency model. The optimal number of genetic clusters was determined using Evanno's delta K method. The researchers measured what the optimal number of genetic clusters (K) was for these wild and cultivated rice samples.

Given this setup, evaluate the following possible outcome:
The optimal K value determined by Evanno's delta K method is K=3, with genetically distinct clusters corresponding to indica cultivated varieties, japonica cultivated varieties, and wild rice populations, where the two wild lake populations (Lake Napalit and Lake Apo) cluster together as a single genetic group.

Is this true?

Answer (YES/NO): NO